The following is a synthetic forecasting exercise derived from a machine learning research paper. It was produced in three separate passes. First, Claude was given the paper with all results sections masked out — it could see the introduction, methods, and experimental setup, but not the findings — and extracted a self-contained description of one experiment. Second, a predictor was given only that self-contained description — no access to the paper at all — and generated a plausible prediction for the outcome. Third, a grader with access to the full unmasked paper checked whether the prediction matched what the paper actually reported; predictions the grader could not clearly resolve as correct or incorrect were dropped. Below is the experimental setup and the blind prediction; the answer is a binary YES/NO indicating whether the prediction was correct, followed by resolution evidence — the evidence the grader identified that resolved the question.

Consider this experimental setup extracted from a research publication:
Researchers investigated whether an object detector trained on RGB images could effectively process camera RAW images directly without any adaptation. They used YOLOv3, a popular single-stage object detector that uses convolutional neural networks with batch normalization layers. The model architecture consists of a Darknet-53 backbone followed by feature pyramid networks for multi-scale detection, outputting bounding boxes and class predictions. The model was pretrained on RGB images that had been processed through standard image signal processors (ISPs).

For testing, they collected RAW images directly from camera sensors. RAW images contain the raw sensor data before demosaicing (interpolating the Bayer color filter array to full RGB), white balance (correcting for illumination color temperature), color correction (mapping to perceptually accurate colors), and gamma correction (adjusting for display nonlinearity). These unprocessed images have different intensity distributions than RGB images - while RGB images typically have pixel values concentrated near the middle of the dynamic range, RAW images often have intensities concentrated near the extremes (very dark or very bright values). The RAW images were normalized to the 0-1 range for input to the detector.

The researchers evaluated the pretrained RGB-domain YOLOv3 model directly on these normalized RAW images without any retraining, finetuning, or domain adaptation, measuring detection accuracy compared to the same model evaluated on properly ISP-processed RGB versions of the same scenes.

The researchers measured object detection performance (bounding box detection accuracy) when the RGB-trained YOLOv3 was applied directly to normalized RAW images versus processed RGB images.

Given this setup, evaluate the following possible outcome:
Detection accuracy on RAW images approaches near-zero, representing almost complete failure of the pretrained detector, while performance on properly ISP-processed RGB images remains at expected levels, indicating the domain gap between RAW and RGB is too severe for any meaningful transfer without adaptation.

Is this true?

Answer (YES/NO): NO